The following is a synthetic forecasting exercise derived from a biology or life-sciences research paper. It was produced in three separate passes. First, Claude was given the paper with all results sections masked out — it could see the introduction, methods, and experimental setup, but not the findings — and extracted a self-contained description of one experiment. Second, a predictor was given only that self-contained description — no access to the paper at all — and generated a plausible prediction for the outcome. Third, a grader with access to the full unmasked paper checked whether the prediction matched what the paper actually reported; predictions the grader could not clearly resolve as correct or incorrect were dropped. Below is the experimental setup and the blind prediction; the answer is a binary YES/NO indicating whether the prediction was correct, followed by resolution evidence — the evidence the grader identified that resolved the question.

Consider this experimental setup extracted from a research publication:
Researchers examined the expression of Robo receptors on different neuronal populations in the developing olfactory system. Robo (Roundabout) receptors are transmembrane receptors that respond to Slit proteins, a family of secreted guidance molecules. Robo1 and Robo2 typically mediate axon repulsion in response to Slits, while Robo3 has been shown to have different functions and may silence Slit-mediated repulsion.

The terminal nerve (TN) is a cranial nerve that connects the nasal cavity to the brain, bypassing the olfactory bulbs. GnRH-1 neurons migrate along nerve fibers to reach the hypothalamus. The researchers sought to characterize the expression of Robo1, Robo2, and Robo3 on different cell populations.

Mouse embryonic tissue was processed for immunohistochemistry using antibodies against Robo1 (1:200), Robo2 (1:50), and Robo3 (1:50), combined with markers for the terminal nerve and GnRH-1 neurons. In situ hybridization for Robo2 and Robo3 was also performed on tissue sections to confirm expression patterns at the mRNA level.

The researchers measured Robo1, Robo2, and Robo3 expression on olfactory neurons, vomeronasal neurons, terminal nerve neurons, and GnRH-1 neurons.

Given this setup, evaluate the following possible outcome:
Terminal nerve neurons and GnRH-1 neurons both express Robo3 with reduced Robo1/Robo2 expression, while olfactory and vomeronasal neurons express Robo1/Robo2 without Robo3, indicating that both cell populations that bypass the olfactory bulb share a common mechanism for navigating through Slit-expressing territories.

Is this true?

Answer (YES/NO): NO